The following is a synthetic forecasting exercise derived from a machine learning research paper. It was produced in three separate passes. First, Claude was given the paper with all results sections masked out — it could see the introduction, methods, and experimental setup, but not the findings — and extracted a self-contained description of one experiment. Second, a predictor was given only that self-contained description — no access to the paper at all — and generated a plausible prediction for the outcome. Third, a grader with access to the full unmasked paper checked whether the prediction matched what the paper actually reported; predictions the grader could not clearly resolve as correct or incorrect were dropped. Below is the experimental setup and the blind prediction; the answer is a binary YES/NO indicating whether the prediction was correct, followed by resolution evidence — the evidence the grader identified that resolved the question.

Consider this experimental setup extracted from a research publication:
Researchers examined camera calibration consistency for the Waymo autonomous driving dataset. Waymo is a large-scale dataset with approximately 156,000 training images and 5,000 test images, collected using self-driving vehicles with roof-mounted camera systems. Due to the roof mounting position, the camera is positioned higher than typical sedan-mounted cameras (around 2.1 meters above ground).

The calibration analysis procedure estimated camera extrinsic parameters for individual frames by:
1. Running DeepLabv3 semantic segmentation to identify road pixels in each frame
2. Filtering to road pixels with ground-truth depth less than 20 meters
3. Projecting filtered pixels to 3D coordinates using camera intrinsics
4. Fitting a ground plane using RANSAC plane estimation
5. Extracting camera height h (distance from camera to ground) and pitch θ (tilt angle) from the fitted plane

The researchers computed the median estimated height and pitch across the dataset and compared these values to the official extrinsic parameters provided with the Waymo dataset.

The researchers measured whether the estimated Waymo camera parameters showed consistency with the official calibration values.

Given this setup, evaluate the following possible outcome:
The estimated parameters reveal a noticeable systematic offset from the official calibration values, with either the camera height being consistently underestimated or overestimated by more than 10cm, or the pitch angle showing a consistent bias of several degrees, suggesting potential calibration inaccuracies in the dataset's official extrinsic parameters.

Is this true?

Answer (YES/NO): NO